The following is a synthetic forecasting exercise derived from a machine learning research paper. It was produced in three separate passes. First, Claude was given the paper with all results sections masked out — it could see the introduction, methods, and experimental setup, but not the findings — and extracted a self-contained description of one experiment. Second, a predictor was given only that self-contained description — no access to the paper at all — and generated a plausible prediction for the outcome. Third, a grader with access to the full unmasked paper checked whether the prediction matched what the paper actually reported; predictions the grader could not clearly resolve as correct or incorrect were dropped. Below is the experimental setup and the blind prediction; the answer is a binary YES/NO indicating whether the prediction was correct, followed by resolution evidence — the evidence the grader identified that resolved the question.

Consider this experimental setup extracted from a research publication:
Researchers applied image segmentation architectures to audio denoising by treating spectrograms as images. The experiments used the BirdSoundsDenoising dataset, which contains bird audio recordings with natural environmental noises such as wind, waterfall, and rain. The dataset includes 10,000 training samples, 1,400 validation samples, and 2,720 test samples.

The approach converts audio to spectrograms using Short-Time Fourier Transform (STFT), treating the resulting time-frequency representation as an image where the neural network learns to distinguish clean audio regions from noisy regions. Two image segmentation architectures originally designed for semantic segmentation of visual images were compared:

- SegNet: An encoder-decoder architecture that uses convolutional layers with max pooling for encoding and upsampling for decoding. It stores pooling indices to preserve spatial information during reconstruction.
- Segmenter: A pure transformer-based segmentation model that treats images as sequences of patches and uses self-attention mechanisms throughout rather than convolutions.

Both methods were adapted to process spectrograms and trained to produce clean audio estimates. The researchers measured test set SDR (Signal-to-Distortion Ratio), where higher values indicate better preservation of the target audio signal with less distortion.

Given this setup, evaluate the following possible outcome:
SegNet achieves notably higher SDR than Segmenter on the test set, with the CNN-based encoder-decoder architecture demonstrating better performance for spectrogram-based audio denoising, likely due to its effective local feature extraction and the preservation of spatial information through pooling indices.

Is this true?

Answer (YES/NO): YES